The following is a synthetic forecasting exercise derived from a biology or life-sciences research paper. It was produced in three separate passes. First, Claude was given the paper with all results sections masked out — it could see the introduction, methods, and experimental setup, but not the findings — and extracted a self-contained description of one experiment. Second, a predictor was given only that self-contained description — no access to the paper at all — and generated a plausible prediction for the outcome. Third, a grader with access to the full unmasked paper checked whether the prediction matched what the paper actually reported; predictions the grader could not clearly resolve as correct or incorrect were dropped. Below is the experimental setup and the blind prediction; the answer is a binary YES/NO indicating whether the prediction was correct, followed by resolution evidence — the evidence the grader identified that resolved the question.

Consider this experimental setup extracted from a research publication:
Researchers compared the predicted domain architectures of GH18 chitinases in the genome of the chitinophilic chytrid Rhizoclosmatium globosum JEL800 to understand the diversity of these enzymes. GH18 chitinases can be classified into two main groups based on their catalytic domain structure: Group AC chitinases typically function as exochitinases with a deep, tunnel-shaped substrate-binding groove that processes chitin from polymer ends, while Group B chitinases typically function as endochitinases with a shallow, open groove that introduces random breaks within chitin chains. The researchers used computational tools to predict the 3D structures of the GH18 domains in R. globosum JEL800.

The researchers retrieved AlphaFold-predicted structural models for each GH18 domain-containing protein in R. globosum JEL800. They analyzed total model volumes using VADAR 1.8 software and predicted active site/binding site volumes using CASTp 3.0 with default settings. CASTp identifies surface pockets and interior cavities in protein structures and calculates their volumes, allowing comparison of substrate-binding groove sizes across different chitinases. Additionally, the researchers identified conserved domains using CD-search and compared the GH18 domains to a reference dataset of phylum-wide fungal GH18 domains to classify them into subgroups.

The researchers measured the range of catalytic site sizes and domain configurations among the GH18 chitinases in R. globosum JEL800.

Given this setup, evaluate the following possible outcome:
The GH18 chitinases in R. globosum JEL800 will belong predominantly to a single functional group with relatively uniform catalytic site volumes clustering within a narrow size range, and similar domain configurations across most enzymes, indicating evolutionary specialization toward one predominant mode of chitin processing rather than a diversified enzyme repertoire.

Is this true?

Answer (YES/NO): NO